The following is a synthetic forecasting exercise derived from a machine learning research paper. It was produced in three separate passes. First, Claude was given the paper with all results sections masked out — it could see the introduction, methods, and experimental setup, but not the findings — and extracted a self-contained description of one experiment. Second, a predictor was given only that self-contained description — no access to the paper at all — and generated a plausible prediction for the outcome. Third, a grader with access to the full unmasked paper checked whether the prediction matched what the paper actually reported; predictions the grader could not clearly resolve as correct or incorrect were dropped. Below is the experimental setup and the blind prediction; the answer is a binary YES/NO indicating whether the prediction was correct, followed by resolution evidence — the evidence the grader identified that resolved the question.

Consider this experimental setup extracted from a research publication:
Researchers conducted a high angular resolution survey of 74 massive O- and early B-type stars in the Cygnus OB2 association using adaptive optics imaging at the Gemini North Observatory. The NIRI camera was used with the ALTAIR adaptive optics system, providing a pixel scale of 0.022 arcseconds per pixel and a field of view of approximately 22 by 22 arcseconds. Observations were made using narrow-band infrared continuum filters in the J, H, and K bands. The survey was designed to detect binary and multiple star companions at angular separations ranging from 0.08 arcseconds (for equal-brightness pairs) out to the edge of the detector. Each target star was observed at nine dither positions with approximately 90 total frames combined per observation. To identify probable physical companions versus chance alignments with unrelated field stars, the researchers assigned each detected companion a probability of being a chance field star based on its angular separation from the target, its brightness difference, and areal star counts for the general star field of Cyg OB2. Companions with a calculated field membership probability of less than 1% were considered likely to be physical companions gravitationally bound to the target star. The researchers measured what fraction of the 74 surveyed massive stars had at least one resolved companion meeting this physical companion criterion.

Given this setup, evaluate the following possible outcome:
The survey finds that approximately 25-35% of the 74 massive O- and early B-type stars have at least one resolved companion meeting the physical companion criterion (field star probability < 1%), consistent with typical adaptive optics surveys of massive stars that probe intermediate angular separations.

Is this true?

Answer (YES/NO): NO